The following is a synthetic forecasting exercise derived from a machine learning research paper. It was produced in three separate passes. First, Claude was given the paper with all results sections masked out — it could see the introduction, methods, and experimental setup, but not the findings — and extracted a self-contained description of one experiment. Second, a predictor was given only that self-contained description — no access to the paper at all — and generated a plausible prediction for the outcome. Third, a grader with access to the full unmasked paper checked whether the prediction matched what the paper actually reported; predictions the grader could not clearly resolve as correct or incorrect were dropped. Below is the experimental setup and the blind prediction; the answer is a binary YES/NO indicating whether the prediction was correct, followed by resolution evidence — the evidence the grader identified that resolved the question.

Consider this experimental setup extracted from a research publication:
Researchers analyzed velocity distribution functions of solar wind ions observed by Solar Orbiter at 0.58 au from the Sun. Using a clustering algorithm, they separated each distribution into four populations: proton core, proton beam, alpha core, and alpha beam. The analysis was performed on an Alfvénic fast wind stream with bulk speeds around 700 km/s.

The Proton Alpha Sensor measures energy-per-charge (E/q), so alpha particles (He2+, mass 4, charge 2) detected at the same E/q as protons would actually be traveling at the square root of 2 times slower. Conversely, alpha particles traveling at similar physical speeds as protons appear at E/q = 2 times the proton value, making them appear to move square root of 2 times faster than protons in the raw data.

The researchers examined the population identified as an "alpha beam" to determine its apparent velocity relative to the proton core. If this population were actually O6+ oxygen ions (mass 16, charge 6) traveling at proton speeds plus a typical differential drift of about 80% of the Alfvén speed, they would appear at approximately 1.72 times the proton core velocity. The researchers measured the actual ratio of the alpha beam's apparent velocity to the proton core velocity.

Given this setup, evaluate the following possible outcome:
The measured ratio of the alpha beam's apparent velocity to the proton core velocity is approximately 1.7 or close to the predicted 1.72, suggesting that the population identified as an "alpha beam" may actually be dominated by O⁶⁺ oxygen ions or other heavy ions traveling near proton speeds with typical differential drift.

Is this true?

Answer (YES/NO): NO